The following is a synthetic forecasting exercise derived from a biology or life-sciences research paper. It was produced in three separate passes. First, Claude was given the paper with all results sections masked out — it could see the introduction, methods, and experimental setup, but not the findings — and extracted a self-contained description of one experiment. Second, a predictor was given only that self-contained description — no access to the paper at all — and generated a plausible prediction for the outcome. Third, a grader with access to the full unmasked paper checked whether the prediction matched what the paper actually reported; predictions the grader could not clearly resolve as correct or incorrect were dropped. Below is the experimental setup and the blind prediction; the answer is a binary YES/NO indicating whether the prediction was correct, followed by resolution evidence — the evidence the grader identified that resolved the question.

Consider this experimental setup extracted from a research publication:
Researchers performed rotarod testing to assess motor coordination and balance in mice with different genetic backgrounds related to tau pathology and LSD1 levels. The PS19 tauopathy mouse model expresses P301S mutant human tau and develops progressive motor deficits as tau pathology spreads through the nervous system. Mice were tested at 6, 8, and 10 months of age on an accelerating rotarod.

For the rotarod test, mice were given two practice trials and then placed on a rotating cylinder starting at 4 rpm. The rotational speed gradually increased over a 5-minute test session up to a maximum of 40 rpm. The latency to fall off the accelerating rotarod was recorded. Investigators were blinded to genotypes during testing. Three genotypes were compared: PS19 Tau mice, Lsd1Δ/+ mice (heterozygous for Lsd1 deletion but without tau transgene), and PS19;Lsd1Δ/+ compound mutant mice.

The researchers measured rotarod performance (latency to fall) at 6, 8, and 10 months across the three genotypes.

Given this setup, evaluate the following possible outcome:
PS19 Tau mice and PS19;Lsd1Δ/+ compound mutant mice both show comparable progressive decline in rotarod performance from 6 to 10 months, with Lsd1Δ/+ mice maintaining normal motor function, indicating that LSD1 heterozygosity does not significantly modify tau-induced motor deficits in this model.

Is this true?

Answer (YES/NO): NO